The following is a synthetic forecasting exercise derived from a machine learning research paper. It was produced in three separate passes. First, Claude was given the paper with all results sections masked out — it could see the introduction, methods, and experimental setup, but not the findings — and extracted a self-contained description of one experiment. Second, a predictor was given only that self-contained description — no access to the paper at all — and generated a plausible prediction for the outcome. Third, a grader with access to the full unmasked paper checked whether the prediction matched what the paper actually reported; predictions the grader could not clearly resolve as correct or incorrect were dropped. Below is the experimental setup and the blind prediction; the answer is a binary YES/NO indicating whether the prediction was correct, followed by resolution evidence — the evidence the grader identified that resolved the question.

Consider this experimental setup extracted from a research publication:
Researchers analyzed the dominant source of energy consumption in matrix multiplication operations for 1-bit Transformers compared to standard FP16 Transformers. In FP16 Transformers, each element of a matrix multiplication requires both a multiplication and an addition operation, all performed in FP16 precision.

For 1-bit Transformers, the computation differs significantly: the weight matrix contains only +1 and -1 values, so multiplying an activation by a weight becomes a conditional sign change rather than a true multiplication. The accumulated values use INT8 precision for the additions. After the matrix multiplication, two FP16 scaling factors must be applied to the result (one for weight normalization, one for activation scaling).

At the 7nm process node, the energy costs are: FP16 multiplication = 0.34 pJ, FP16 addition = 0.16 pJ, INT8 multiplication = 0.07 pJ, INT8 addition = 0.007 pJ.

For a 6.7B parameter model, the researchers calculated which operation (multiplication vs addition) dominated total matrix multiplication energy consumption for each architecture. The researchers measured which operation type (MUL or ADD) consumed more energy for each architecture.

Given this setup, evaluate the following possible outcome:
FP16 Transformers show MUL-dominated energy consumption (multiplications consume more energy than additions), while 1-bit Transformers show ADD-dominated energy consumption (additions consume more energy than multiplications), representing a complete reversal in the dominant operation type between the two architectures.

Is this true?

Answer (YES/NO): YES